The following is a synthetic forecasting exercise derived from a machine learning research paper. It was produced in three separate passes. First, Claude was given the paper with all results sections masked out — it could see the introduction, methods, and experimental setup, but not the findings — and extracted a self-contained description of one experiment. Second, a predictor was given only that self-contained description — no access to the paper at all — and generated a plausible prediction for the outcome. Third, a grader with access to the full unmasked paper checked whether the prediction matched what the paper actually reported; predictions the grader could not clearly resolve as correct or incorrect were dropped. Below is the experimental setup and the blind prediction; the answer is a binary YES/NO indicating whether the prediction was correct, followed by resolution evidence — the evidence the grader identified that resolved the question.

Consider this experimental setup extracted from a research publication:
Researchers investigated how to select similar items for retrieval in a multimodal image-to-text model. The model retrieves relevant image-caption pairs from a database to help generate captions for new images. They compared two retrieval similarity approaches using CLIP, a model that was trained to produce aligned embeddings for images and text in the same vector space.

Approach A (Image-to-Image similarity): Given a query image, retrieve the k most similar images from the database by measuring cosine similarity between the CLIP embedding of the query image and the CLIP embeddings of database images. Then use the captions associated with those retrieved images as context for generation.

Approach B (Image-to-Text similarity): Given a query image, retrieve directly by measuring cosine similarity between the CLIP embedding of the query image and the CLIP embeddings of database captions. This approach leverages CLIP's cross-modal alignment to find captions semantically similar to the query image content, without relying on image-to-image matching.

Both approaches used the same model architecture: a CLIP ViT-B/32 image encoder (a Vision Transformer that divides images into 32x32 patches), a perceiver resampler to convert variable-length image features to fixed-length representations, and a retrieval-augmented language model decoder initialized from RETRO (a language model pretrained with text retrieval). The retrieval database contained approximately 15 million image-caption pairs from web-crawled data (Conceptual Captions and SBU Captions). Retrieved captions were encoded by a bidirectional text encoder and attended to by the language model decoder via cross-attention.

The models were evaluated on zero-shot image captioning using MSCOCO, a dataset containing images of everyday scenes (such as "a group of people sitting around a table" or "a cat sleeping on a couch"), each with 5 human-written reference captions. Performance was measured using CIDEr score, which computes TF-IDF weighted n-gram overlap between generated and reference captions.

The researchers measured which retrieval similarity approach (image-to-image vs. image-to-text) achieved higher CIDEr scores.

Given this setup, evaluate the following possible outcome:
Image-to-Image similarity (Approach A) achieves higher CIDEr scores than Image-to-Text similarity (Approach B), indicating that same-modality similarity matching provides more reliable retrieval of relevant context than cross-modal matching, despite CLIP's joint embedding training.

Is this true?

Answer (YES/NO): NO